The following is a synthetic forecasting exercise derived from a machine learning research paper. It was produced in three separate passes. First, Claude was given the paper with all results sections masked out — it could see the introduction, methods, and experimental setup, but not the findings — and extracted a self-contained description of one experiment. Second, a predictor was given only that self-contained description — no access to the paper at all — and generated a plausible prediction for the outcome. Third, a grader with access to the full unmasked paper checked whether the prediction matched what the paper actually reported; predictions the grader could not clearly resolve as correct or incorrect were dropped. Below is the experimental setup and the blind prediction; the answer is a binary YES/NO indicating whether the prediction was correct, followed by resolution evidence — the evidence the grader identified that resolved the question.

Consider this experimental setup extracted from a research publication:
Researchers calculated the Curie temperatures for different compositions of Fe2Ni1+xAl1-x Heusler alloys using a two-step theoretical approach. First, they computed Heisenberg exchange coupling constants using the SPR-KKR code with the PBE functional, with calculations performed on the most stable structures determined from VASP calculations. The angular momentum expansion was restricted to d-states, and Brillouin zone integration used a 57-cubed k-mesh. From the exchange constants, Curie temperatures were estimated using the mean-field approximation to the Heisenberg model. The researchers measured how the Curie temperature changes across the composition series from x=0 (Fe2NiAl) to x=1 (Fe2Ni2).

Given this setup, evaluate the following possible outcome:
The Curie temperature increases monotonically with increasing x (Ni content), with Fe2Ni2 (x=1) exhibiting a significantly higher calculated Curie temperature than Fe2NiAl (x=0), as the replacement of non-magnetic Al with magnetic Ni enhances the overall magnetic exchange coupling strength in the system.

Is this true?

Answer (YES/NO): NO